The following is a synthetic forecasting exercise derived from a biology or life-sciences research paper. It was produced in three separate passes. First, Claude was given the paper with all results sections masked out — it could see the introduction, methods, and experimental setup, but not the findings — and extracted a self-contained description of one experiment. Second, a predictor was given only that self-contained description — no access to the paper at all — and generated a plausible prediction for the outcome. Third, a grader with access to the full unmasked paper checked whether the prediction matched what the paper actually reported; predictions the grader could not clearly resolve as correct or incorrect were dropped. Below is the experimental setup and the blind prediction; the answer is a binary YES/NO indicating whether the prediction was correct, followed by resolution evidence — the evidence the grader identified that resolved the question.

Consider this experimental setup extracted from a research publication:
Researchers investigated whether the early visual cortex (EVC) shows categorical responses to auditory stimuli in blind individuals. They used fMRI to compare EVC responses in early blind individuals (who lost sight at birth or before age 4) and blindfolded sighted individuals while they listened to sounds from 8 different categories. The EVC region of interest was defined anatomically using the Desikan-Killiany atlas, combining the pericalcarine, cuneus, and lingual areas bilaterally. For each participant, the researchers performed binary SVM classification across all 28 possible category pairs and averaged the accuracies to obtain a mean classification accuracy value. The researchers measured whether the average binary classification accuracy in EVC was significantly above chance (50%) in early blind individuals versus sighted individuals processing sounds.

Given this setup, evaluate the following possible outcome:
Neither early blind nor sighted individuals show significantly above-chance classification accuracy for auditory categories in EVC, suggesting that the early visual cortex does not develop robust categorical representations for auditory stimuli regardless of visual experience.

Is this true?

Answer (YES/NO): NO